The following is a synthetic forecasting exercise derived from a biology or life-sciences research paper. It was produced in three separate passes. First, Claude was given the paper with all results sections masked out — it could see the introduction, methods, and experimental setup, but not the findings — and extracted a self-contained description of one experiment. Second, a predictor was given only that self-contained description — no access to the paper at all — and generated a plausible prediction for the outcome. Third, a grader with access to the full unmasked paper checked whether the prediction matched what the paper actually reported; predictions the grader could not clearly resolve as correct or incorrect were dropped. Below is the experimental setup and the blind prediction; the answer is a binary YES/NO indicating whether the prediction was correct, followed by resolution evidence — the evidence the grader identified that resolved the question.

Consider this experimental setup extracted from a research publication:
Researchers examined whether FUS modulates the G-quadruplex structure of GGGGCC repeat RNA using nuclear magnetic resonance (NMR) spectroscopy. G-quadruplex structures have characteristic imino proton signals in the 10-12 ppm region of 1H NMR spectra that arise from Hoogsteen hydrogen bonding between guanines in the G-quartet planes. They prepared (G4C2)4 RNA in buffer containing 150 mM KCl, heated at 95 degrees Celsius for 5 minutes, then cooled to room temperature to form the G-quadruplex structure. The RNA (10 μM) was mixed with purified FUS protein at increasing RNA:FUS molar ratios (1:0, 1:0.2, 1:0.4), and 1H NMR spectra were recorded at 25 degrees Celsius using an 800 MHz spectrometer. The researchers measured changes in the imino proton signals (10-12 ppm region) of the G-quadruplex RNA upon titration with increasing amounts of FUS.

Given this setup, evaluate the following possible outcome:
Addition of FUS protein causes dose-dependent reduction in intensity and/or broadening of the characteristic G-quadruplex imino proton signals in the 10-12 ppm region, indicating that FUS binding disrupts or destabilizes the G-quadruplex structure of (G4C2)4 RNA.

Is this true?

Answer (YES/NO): YES